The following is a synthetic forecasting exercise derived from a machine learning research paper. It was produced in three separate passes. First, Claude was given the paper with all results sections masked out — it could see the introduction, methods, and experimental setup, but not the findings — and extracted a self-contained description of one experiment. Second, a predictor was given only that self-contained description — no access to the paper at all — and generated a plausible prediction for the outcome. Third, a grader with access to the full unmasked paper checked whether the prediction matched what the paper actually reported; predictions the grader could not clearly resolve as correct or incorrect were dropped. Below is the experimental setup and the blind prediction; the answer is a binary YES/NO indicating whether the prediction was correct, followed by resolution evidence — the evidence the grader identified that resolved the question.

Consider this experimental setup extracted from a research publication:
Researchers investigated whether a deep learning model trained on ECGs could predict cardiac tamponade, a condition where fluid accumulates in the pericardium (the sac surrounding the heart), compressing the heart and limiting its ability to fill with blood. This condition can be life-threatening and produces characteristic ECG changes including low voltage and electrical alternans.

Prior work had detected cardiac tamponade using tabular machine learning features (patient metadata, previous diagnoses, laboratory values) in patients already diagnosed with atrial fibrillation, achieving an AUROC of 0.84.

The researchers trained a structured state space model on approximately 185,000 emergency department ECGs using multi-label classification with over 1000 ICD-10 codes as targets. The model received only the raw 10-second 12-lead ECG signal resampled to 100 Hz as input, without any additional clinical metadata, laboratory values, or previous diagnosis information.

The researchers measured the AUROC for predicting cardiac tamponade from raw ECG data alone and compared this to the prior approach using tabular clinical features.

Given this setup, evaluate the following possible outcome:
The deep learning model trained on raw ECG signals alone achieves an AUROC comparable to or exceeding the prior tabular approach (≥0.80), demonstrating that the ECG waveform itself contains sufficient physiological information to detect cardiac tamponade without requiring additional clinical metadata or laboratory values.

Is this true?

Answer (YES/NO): YES